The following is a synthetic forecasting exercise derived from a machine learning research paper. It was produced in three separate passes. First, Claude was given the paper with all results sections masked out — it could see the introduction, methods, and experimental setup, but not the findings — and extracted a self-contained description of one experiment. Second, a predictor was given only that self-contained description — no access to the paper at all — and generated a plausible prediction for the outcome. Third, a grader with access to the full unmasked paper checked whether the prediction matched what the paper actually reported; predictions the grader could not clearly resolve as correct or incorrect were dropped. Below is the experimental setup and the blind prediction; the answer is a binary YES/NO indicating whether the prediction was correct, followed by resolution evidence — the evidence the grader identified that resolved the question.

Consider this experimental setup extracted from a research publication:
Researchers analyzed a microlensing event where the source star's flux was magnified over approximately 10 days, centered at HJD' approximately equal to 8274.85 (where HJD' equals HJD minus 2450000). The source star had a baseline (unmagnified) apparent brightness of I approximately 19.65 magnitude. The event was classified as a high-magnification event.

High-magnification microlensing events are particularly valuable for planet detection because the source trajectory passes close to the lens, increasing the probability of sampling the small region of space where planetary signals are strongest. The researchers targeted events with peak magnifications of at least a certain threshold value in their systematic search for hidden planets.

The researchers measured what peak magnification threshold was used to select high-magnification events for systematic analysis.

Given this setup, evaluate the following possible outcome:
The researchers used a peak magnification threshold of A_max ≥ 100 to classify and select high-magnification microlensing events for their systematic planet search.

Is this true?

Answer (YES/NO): NO